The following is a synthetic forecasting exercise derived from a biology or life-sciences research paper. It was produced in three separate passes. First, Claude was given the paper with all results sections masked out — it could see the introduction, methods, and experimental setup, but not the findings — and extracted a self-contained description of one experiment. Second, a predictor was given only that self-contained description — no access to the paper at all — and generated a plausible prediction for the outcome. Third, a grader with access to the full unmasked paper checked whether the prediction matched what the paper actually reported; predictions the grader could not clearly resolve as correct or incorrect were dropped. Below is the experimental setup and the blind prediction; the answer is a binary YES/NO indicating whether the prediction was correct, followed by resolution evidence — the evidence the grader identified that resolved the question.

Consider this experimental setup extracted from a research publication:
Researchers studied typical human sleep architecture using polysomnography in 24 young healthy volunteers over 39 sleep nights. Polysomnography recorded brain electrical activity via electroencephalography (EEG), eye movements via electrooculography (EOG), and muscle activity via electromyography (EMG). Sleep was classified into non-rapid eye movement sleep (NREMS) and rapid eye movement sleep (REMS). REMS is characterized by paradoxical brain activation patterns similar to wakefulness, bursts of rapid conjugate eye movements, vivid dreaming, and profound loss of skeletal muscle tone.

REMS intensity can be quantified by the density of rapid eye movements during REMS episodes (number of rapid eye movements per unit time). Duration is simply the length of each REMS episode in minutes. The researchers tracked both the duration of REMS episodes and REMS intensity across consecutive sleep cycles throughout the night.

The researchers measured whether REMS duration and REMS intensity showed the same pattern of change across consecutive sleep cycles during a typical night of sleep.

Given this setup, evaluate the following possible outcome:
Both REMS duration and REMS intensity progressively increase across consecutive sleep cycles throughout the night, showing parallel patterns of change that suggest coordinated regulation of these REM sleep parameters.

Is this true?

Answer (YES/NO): NO